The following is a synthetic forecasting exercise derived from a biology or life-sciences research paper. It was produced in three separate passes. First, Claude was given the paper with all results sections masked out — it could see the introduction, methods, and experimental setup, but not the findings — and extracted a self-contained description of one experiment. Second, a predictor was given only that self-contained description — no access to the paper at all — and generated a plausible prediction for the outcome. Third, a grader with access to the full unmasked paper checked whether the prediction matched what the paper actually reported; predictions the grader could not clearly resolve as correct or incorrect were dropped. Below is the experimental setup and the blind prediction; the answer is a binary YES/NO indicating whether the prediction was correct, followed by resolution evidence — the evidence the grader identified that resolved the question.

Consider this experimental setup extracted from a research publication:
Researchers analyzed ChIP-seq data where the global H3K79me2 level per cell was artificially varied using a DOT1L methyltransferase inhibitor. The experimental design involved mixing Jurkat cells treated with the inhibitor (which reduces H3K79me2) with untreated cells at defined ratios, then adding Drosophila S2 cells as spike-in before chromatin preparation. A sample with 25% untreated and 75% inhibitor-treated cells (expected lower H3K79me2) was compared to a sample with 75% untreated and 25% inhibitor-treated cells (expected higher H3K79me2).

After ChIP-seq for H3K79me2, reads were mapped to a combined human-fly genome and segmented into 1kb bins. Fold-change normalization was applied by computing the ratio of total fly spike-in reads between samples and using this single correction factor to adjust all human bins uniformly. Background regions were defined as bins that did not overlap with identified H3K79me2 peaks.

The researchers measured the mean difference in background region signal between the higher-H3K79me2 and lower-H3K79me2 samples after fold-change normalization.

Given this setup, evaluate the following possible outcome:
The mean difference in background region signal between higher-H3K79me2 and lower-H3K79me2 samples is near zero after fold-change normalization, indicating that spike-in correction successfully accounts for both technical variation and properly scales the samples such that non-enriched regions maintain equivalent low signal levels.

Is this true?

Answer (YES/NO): NO